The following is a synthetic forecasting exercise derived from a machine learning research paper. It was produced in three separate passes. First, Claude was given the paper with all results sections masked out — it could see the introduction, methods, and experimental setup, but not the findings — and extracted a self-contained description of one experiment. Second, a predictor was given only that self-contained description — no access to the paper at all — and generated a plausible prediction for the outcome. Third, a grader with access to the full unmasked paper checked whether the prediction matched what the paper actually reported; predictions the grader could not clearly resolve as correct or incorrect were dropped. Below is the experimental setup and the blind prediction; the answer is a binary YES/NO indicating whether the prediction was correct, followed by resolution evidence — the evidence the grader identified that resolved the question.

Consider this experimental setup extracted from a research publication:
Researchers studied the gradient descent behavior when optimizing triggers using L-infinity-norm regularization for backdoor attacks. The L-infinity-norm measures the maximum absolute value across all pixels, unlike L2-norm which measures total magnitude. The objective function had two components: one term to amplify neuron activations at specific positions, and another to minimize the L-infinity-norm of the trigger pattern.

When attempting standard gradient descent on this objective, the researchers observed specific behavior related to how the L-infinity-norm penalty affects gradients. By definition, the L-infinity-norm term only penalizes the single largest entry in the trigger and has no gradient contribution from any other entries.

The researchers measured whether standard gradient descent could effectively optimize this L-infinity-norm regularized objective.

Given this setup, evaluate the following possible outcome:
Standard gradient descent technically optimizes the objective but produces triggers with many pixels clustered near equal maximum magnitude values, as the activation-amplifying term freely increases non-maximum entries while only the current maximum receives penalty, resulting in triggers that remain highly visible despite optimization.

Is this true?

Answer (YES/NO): NO